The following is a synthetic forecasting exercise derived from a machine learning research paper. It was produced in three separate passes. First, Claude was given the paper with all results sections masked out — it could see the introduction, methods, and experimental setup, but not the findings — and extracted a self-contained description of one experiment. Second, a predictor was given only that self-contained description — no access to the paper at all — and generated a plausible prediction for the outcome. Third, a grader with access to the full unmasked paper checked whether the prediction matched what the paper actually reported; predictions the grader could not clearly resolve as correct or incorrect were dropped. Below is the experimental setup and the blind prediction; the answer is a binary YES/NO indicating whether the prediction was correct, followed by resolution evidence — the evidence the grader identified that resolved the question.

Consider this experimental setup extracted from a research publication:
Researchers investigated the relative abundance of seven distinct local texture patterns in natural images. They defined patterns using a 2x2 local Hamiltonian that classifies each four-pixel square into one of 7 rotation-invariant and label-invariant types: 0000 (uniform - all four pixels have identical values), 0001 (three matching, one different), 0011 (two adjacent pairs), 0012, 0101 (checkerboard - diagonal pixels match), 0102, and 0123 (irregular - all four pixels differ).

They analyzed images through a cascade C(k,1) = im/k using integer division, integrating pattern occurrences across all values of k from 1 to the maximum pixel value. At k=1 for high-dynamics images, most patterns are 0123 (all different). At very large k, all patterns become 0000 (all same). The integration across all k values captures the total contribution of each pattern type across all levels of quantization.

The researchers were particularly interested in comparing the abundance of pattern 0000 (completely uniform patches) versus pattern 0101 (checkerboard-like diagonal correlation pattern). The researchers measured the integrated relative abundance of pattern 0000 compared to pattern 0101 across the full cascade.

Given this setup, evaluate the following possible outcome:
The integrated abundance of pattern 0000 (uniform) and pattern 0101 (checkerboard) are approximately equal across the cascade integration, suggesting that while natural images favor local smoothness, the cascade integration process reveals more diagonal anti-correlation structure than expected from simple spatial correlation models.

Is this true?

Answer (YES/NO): NO